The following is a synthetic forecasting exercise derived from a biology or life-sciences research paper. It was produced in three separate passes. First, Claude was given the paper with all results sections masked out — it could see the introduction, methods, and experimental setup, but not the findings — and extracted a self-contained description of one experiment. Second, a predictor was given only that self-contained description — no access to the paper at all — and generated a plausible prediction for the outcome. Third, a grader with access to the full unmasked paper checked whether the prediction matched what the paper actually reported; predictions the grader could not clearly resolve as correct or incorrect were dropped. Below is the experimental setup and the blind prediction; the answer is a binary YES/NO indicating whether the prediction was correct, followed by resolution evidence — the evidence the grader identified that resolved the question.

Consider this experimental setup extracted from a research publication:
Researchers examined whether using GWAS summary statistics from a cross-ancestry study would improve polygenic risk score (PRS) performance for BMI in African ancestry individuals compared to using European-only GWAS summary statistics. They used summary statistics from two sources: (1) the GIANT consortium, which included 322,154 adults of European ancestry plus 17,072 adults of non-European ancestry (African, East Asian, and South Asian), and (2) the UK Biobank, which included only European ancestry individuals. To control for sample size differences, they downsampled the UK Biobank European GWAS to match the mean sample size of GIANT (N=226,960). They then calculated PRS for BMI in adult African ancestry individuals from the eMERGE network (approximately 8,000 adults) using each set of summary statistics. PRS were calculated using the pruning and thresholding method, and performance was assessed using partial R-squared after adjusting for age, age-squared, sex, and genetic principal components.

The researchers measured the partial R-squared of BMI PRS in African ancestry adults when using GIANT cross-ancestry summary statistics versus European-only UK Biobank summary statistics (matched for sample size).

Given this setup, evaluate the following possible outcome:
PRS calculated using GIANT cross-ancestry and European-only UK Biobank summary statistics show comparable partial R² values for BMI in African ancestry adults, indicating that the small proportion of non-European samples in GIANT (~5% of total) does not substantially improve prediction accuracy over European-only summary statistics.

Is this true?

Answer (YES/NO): NO